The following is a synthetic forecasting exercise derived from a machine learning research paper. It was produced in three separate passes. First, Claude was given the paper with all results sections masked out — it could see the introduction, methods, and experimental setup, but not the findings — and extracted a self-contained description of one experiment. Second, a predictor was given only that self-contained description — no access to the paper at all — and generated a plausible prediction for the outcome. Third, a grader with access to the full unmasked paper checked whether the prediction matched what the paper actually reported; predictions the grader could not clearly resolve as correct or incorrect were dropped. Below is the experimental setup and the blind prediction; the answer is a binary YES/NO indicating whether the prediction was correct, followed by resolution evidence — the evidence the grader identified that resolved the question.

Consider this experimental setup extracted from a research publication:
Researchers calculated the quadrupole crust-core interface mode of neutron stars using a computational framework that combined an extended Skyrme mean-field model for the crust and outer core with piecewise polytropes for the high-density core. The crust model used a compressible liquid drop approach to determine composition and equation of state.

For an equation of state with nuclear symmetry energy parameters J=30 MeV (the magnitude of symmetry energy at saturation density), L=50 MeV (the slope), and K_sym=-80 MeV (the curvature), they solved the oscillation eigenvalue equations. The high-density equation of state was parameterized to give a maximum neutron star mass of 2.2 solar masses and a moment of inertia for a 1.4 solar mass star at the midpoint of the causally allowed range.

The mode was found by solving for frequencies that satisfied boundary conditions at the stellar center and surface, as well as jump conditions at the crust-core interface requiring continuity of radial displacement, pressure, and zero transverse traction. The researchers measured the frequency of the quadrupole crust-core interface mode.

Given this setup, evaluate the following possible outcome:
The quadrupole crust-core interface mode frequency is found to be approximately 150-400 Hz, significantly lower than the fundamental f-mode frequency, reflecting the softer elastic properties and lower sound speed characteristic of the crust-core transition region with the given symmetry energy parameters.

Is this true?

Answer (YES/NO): NO